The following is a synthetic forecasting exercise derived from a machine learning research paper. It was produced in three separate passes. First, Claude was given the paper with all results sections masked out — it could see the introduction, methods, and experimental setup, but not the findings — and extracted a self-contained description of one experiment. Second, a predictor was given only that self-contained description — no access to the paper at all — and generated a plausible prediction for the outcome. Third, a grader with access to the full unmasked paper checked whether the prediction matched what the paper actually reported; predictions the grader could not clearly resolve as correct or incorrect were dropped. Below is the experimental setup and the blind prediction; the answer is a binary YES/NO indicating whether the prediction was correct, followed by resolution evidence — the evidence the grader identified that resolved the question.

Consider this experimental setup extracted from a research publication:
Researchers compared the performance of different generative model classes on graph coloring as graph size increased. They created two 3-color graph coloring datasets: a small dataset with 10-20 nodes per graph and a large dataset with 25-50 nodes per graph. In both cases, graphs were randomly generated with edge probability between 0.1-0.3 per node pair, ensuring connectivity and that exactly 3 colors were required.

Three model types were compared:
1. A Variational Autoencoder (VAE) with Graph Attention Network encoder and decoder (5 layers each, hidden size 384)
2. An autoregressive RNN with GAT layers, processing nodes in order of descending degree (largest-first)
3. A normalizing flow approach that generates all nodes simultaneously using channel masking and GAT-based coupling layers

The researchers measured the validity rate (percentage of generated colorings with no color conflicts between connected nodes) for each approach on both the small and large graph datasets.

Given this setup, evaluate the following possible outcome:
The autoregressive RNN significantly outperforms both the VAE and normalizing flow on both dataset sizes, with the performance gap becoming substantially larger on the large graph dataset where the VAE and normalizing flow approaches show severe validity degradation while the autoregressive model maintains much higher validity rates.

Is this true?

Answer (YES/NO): NO